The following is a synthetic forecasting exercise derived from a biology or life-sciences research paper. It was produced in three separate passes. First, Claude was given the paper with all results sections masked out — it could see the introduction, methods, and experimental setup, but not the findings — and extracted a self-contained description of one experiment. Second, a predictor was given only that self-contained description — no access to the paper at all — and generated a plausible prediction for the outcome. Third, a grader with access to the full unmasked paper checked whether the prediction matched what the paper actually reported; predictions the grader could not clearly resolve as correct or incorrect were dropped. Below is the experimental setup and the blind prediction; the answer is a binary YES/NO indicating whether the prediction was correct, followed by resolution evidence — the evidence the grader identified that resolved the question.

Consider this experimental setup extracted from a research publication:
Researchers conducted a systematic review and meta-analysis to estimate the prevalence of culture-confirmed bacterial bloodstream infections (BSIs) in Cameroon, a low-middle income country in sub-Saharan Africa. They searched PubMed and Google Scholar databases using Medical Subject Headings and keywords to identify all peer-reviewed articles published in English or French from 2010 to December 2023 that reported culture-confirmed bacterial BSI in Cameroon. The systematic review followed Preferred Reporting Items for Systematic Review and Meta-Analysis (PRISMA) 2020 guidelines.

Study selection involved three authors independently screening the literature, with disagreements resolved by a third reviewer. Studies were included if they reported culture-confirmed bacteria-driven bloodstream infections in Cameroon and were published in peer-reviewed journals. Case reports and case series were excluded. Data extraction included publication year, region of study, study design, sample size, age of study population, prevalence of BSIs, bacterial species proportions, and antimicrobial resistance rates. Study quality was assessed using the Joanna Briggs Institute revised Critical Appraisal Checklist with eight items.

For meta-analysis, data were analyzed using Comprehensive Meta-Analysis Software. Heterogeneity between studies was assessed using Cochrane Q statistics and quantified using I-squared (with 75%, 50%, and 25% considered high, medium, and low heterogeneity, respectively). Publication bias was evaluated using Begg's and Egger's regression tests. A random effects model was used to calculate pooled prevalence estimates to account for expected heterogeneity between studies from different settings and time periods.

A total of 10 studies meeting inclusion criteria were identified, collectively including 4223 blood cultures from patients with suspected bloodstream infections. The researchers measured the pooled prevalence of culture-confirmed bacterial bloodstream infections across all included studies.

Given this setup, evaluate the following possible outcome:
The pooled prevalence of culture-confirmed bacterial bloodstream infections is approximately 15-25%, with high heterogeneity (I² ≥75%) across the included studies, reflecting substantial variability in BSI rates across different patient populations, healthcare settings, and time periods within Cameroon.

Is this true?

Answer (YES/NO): NO